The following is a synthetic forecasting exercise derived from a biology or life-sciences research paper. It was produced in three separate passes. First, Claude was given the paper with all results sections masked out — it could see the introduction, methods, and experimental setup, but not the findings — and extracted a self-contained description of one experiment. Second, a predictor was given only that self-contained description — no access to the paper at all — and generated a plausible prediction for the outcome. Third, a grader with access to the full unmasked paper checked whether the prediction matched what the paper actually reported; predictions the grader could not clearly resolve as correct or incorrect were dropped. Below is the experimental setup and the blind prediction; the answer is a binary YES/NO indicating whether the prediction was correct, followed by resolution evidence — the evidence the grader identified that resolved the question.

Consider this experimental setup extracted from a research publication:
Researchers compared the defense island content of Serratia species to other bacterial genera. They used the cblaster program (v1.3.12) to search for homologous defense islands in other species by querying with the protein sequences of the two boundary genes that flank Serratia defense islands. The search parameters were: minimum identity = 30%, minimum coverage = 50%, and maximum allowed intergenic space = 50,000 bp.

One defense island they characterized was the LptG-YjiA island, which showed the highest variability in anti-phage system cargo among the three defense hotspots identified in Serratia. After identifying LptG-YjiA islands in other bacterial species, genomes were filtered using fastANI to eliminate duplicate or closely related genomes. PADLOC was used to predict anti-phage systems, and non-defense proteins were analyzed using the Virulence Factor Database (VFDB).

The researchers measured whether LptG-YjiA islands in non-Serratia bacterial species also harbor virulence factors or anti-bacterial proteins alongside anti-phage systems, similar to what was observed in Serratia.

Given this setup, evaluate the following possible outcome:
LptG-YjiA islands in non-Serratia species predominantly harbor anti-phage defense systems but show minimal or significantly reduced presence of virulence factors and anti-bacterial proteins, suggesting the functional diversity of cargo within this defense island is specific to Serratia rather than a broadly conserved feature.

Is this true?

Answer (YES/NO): NO